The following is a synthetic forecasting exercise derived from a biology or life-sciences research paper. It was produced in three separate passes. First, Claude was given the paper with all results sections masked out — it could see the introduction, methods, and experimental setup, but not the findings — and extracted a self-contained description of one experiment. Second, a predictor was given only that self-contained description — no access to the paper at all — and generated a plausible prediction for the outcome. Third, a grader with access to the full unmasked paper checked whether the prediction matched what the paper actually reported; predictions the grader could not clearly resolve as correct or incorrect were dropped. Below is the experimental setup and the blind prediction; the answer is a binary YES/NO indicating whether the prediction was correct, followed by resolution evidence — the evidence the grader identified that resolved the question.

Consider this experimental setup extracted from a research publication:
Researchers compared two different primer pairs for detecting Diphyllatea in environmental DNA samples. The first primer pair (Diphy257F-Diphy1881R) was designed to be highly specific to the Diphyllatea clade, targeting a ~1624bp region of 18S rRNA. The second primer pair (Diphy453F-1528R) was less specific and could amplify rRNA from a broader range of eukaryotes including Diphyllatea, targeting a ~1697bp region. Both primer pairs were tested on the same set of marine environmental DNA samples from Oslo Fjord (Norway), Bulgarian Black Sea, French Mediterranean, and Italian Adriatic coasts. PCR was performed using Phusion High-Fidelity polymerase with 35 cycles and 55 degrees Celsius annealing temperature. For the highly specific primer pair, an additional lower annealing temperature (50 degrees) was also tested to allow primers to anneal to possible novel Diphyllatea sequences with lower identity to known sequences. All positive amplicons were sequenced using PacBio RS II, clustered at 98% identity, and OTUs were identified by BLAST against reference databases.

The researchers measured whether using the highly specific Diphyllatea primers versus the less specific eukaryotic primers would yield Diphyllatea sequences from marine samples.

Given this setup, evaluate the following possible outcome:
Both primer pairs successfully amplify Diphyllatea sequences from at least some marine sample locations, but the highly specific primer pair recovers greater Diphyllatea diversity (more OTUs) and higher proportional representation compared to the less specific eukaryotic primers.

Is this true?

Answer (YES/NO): NO